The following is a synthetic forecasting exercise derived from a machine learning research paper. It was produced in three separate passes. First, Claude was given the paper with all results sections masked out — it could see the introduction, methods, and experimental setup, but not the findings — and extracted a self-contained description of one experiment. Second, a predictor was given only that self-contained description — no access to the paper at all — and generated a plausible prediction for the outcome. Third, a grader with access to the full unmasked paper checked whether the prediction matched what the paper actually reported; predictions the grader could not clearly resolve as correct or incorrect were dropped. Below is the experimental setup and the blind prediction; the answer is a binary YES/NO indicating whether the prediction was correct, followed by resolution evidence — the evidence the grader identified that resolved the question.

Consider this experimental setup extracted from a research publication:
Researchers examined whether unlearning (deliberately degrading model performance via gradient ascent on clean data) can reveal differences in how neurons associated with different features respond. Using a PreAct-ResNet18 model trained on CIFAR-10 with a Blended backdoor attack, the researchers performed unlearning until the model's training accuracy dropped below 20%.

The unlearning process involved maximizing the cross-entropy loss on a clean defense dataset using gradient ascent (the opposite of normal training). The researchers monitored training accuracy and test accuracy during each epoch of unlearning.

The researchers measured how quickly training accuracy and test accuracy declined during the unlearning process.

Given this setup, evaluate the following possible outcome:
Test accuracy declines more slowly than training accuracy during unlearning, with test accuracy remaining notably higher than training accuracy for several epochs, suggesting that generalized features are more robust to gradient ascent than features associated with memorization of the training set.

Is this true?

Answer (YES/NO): NO